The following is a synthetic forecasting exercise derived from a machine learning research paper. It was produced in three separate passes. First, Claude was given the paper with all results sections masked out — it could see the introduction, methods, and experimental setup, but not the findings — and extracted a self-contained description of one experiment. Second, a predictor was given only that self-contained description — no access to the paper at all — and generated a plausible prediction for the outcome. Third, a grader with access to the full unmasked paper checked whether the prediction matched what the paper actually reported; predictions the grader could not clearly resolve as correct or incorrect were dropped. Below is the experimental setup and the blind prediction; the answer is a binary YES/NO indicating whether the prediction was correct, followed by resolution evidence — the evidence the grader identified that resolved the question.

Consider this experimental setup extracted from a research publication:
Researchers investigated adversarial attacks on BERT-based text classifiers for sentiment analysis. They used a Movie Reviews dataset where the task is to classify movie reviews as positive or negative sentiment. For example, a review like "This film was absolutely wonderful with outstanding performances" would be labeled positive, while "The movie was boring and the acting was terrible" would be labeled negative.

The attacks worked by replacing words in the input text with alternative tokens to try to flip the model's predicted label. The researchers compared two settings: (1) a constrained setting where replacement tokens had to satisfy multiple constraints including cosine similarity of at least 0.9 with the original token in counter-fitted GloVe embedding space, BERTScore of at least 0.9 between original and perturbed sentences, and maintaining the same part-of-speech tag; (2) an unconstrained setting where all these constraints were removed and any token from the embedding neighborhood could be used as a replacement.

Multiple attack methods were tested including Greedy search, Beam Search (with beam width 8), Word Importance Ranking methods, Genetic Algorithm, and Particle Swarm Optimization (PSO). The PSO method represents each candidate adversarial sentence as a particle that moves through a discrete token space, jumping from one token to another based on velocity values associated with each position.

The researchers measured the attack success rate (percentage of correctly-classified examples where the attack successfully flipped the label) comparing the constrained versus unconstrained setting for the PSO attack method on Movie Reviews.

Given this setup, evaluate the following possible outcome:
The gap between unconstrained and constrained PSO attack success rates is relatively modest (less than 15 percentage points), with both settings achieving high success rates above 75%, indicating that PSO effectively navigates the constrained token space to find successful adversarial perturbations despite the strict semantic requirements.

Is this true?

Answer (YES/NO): NO